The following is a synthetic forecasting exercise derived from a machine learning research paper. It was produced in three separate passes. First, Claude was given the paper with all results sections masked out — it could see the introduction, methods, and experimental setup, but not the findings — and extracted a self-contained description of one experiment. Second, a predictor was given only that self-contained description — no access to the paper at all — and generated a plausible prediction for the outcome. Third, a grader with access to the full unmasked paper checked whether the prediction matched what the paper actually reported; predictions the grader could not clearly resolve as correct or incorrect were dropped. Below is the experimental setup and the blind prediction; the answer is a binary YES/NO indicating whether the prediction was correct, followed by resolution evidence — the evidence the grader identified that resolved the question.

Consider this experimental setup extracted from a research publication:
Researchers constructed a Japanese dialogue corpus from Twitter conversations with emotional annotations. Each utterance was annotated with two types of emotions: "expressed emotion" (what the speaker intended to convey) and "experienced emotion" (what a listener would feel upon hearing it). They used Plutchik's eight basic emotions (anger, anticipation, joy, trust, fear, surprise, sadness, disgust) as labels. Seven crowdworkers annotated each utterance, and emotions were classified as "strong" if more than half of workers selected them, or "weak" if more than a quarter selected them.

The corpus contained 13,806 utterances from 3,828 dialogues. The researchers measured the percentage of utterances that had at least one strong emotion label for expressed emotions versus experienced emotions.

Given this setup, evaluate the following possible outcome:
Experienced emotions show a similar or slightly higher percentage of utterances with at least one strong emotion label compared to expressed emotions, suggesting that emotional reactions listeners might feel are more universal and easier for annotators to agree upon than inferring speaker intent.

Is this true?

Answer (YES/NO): NO